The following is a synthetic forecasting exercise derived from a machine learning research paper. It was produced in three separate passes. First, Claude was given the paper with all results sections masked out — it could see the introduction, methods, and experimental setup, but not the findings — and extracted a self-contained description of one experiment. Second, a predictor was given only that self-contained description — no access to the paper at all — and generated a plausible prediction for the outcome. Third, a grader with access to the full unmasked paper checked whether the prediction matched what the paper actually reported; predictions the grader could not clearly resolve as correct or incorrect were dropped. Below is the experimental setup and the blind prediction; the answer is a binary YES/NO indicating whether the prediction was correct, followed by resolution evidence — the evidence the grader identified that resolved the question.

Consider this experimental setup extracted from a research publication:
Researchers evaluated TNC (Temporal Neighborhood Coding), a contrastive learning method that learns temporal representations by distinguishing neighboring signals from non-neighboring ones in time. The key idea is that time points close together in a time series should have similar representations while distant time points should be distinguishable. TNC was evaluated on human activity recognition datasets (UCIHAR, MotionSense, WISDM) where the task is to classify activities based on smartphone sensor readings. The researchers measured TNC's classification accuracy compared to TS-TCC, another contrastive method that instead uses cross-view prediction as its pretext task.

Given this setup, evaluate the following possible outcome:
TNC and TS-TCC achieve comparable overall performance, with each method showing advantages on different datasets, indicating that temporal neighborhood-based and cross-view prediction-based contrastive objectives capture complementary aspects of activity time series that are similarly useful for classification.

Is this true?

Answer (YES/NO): NO